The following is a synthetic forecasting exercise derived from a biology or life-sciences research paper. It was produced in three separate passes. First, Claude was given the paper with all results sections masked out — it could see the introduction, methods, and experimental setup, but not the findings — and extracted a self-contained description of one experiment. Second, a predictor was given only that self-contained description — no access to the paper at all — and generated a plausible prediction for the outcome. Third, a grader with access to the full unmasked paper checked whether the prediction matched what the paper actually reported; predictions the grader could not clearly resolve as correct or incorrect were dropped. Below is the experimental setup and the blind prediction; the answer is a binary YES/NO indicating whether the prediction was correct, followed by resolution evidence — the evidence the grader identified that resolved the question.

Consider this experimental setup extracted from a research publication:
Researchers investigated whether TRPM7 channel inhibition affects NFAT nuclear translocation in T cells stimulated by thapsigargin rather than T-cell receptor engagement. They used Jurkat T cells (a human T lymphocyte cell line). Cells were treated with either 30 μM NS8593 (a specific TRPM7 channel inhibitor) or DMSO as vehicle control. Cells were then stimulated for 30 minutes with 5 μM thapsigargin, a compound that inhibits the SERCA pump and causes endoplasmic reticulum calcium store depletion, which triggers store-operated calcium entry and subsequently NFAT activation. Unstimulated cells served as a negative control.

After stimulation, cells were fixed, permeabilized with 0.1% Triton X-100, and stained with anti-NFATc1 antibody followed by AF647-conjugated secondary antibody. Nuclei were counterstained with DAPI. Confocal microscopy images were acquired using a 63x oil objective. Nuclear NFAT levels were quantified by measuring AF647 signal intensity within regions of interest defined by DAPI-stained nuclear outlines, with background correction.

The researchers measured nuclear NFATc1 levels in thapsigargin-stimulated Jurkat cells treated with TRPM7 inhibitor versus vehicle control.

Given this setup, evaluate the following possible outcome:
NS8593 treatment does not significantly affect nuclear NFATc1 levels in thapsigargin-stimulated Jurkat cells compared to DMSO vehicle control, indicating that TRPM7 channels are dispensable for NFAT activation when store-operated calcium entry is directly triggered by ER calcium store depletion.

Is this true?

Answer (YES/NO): NO